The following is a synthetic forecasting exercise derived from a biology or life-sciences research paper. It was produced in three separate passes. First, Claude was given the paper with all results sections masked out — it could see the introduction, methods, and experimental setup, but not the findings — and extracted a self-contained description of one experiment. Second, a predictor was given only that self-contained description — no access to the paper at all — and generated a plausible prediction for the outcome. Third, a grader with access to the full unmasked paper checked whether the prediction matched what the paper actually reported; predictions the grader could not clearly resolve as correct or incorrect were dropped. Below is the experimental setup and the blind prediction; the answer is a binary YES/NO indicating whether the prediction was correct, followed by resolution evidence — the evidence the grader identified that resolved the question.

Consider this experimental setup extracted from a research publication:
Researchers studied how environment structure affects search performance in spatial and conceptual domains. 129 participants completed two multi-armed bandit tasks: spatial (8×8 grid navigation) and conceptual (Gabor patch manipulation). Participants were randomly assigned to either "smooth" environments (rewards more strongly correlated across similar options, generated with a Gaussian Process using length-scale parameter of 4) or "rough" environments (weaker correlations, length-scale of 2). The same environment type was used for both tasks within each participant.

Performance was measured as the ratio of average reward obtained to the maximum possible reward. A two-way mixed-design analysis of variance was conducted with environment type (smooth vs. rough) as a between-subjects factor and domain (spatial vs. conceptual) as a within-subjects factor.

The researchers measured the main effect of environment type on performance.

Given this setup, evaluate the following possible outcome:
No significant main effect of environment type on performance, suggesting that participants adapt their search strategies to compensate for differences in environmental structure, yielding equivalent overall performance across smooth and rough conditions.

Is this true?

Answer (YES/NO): NO